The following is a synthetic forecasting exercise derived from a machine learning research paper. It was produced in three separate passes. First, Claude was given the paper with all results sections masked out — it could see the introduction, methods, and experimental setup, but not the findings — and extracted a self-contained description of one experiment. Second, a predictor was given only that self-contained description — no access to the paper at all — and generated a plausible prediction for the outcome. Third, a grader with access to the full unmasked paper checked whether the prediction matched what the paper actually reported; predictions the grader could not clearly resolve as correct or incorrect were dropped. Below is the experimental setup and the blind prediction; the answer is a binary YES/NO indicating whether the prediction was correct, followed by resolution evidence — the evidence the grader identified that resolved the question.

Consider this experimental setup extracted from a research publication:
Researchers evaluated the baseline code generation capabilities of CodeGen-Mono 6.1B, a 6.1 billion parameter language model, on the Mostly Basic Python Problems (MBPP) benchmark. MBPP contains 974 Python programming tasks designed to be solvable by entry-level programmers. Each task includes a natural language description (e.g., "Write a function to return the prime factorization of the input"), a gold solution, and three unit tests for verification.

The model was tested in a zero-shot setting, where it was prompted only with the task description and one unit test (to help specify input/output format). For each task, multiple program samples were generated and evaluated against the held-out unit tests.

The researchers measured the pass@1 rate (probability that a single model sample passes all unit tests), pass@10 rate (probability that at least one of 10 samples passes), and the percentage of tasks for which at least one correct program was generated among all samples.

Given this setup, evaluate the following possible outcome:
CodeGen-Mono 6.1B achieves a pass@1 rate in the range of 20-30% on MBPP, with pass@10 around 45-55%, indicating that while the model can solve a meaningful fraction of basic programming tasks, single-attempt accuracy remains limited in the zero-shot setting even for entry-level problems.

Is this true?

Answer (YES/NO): NO